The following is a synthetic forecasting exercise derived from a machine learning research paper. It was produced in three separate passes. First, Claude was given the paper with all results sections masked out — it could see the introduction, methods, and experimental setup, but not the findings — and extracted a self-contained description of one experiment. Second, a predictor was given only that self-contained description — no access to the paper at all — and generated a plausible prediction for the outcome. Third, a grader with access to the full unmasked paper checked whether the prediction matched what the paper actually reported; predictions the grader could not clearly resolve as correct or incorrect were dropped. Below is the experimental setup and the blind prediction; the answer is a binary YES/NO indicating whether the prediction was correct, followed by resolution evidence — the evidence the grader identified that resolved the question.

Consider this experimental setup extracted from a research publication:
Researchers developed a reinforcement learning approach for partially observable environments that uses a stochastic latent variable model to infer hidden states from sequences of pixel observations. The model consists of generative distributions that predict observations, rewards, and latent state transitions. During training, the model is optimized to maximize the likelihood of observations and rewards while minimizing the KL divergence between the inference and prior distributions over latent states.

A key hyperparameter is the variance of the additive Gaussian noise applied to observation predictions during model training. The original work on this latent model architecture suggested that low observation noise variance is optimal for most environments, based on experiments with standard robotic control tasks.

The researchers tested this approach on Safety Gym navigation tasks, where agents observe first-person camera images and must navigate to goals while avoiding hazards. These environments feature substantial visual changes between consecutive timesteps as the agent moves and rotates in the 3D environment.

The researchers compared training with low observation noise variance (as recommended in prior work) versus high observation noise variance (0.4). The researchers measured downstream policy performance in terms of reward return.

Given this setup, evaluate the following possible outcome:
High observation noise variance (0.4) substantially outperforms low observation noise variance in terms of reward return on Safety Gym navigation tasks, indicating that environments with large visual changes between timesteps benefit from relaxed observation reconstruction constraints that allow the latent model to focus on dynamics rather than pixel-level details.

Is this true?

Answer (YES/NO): YES